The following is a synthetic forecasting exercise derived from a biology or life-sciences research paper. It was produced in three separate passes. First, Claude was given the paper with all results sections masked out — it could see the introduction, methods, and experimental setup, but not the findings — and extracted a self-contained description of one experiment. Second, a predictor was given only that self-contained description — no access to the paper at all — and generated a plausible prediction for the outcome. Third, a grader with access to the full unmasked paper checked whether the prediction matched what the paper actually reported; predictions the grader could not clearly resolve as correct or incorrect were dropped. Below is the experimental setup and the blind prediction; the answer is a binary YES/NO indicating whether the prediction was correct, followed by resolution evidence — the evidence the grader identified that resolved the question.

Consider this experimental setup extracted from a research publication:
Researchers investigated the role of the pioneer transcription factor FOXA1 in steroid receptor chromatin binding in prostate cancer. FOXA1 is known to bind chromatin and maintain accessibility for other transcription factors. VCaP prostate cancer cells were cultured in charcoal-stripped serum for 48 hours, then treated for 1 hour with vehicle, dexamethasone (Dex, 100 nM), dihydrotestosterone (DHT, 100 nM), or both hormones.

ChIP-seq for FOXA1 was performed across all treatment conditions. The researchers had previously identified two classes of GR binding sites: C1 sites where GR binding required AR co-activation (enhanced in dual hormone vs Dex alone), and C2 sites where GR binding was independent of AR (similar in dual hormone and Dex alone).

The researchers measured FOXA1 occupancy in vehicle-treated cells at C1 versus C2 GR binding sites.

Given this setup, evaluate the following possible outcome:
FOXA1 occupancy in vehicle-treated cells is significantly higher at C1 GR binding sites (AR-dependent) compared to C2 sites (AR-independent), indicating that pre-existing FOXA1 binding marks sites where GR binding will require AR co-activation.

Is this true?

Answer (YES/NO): NO